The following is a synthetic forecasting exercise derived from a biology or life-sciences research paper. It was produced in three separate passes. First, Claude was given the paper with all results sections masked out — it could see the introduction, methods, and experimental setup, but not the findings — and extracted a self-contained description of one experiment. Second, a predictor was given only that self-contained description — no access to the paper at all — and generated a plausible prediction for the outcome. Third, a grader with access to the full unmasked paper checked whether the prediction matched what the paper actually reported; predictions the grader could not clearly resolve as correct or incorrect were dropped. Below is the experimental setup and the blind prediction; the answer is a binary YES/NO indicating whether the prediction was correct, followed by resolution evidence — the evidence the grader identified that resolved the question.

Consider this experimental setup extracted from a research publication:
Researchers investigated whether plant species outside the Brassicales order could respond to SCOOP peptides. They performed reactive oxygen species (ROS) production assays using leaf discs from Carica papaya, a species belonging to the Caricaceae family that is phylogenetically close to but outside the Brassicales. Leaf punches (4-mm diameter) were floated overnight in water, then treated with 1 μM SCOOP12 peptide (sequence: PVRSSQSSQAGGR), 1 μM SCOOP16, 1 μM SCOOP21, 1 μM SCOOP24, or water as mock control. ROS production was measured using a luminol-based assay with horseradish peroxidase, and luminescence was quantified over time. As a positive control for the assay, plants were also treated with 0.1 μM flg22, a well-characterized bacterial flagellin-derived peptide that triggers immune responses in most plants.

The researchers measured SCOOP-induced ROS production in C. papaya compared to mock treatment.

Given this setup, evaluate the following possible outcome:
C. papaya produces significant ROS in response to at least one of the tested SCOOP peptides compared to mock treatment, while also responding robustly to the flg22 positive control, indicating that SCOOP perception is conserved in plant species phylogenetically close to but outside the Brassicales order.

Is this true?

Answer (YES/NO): NO